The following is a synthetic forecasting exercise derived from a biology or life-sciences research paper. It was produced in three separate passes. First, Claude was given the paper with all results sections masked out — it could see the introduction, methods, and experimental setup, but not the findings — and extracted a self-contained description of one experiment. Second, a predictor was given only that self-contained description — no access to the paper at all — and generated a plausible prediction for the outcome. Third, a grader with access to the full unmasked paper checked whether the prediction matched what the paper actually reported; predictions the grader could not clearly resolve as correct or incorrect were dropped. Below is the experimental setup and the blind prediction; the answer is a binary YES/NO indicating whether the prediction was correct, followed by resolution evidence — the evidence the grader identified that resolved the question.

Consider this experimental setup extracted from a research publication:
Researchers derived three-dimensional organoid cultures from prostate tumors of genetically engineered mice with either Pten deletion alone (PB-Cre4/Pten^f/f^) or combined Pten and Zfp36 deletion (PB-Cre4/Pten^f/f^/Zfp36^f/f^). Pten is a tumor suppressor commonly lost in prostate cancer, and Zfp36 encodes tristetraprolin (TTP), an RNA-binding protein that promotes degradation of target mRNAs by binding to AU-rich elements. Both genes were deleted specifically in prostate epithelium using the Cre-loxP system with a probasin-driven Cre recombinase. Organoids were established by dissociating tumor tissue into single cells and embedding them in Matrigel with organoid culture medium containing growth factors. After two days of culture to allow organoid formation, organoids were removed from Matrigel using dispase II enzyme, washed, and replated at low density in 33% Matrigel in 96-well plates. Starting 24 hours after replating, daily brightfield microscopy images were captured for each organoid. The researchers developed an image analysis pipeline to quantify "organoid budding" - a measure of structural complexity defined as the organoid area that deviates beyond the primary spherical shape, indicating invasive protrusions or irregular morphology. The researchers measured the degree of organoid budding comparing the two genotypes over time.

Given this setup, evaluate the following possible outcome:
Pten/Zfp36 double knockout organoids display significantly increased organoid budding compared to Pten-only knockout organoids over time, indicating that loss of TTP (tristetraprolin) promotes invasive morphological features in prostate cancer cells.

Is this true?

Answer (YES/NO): YES